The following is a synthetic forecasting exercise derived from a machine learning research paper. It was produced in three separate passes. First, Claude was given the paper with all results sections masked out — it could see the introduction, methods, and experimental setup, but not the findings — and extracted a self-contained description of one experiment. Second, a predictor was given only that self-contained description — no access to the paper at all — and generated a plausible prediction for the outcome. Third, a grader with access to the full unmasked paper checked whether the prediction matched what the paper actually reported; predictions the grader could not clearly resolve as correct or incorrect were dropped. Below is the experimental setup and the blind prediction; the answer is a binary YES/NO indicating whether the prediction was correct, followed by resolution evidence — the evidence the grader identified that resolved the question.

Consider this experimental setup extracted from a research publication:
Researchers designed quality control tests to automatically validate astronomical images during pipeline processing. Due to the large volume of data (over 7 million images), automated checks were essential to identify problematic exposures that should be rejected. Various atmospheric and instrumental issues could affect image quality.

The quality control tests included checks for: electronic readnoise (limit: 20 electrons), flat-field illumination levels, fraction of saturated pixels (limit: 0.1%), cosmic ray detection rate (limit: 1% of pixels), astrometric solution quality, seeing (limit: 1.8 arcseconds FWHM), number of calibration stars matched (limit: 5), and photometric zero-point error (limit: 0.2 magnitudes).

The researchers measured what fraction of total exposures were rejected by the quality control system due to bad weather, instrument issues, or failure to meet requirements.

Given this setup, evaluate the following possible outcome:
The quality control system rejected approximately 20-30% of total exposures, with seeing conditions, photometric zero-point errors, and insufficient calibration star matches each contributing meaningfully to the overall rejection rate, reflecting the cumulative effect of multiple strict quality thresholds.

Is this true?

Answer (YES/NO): NO